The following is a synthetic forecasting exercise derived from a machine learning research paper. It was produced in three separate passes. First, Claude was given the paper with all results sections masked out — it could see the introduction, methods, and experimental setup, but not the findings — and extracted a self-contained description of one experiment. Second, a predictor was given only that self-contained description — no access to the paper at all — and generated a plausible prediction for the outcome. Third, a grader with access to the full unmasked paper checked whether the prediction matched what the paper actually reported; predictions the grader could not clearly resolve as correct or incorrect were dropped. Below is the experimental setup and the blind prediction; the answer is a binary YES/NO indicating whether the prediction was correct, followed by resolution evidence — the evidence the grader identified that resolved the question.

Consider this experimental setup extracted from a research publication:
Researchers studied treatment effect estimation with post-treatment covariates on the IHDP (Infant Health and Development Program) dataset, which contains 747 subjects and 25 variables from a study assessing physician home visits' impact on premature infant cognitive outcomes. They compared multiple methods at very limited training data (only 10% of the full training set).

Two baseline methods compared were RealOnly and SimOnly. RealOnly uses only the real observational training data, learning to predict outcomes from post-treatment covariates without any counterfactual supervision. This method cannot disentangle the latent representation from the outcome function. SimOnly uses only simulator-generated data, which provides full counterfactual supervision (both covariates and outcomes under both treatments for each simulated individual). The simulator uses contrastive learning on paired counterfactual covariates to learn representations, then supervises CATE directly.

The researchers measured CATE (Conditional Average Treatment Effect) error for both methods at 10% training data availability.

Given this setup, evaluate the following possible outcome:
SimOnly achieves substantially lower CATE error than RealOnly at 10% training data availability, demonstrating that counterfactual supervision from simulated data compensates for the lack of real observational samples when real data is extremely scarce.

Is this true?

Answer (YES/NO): YES